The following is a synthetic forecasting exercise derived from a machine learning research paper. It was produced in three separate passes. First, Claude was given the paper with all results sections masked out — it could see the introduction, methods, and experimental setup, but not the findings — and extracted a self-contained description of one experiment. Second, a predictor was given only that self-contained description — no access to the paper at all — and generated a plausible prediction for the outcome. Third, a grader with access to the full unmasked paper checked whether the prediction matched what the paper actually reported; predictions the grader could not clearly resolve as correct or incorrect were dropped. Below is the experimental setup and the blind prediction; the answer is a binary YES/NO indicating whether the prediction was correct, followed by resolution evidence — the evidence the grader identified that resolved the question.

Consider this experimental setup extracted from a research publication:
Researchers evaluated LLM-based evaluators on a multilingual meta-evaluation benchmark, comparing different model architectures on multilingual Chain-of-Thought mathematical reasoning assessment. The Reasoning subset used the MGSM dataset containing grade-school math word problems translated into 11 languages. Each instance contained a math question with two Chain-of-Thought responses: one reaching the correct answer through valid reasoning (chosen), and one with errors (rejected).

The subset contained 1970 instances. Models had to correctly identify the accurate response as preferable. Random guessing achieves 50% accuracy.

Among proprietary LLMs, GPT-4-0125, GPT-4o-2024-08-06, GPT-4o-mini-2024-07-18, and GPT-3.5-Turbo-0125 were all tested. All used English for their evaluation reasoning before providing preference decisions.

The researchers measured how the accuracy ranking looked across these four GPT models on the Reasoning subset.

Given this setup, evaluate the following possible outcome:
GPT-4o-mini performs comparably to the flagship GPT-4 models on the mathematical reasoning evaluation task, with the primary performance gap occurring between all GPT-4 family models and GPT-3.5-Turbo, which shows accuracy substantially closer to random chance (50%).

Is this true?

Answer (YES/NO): NO